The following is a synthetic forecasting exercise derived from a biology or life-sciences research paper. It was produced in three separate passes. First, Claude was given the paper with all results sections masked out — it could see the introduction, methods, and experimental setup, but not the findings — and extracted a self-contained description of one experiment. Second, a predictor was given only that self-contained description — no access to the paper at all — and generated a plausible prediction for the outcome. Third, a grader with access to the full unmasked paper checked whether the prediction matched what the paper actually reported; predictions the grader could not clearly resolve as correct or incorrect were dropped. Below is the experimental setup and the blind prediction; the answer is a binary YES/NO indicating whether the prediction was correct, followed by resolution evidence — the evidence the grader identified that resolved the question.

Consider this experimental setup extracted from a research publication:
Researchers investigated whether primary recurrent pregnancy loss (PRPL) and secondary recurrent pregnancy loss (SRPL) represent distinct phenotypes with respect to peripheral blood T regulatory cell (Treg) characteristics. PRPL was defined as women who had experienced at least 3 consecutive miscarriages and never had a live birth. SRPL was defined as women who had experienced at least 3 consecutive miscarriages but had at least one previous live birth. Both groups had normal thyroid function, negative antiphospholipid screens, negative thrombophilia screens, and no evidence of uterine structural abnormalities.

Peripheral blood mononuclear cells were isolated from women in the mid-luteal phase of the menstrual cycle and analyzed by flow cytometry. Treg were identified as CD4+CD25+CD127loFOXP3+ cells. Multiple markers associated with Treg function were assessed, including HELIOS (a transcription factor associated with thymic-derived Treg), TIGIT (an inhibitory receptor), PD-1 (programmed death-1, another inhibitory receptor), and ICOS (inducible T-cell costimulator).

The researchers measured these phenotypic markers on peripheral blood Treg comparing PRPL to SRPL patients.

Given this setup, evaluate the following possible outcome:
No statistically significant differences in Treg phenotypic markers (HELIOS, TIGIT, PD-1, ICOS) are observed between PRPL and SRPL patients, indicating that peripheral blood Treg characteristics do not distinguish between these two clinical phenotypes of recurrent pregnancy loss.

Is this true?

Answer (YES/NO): YES